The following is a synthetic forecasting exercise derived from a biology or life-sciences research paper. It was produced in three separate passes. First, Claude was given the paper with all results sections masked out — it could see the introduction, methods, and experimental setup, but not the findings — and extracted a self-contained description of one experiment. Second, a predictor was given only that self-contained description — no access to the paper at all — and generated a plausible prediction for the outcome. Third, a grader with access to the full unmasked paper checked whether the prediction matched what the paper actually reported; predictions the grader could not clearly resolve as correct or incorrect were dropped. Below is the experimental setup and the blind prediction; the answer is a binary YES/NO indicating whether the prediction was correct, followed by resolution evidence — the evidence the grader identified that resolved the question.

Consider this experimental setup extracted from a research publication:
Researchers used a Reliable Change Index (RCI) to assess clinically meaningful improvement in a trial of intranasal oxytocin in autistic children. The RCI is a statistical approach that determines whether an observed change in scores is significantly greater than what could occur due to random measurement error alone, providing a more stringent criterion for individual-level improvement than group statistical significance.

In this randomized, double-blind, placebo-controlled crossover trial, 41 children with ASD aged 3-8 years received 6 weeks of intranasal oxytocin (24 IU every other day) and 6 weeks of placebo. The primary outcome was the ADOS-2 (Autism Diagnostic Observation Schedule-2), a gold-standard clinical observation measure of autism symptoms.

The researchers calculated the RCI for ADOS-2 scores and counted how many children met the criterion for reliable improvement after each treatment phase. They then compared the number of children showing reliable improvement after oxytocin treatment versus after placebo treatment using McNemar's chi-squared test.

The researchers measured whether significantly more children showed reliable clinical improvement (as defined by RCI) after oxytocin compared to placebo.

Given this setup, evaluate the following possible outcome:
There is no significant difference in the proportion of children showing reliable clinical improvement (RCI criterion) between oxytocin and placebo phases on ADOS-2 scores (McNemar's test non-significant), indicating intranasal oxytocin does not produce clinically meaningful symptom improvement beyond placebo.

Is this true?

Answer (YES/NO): NO